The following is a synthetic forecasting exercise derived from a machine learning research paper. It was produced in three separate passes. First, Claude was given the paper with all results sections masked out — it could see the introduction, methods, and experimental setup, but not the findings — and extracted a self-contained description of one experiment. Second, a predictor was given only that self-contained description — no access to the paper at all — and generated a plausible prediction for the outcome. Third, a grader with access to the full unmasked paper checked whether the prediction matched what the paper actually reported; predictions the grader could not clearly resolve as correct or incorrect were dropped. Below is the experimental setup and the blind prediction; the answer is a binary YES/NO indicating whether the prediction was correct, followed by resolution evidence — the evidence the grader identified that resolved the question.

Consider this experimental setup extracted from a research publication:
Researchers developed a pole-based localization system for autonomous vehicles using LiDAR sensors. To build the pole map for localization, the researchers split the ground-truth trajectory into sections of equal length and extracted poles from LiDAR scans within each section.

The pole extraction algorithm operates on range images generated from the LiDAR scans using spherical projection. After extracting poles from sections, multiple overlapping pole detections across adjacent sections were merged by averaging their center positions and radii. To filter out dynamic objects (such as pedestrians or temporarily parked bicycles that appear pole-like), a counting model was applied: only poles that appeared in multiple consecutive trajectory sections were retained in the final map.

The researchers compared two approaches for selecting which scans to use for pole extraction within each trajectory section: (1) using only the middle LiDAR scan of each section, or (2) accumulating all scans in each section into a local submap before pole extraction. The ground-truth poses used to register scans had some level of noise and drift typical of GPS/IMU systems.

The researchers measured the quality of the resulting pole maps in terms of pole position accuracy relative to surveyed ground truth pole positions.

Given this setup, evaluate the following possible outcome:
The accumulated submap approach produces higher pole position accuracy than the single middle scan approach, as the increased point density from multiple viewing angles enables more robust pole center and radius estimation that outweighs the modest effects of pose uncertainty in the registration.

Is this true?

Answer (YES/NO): NO